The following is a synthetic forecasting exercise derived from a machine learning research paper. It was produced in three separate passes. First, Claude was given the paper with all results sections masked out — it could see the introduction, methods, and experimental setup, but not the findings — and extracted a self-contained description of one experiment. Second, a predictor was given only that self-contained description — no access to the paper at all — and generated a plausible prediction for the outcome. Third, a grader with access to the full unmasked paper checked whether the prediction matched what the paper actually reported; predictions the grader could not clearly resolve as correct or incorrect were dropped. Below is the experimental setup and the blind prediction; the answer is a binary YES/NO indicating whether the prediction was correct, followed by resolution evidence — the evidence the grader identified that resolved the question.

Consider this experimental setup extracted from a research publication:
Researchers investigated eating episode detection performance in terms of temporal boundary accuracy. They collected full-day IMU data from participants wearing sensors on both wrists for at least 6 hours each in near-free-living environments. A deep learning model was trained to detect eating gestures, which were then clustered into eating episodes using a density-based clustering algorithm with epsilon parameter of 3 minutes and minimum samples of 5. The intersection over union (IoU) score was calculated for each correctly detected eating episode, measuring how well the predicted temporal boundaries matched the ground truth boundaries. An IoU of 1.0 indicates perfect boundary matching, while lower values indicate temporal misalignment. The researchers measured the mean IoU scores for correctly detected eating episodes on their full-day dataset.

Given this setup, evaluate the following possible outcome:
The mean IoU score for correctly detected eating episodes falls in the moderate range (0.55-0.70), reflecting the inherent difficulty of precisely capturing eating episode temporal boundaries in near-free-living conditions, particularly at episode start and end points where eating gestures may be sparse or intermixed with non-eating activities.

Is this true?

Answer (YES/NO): NO